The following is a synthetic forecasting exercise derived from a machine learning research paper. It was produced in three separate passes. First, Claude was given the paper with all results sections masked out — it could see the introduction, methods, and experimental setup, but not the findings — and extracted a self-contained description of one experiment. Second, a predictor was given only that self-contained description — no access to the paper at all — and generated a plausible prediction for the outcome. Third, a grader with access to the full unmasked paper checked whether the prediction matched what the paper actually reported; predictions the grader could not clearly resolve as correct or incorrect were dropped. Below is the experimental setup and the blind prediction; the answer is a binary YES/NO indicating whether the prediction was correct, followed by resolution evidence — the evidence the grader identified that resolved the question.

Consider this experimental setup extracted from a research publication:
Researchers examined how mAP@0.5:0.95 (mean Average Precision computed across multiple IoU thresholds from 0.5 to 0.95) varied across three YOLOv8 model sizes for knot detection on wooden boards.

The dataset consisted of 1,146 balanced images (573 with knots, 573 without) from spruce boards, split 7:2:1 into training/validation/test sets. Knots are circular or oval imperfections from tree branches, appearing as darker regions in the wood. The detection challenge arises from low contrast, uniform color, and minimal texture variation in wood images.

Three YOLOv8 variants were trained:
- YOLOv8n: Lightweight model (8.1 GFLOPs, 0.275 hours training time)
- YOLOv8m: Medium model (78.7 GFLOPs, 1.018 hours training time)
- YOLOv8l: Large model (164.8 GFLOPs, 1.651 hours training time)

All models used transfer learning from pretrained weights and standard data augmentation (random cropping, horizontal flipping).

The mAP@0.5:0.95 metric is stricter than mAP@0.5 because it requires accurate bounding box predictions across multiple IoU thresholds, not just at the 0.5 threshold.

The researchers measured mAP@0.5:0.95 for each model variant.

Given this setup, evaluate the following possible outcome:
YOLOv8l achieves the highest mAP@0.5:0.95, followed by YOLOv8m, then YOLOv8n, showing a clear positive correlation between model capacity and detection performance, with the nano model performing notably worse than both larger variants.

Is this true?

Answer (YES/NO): NO